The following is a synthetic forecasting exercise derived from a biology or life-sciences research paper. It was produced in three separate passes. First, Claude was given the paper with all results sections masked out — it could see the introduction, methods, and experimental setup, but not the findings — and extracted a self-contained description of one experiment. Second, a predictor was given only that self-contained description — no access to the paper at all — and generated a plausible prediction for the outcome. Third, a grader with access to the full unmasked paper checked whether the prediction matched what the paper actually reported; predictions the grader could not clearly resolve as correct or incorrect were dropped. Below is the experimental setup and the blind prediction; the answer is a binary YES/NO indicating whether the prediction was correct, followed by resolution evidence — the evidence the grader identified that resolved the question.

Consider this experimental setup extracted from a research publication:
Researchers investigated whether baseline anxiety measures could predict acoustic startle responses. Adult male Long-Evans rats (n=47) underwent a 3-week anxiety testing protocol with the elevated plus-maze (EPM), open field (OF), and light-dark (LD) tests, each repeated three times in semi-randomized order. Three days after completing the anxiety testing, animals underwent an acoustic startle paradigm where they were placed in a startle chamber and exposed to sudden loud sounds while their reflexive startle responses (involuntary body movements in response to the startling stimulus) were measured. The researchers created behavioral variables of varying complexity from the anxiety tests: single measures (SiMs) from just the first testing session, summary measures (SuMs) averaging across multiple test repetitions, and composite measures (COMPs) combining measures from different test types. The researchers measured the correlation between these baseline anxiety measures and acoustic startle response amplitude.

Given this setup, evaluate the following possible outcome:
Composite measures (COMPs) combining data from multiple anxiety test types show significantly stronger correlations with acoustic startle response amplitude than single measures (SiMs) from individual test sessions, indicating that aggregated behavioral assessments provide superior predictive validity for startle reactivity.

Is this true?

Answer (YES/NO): NO